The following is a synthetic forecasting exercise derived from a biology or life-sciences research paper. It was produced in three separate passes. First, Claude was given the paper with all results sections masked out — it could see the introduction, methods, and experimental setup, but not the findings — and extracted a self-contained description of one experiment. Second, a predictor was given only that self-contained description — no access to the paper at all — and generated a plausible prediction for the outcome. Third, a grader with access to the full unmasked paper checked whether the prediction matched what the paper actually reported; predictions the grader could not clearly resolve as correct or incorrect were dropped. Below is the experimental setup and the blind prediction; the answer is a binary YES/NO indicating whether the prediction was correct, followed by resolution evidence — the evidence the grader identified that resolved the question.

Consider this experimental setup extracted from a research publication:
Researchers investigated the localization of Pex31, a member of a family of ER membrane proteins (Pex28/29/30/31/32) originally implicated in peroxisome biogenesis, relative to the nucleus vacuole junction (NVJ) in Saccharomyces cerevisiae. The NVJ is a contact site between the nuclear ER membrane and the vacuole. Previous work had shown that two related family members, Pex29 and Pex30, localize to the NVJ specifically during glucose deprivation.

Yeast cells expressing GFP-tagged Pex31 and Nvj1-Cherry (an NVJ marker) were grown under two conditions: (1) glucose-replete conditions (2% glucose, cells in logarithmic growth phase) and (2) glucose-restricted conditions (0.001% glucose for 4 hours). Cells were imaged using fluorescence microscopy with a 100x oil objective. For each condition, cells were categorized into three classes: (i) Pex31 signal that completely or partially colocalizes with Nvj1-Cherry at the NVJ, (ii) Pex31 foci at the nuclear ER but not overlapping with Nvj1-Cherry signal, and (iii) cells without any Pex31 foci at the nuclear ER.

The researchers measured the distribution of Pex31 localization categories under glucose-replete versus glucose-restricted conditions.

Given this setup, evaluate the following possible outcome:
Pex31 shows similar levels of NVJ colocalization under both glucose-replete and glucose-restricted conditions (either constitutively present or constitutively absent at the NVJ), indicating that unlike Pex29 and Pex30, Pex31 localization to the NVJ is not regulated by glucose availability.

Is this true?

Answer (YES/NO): NO